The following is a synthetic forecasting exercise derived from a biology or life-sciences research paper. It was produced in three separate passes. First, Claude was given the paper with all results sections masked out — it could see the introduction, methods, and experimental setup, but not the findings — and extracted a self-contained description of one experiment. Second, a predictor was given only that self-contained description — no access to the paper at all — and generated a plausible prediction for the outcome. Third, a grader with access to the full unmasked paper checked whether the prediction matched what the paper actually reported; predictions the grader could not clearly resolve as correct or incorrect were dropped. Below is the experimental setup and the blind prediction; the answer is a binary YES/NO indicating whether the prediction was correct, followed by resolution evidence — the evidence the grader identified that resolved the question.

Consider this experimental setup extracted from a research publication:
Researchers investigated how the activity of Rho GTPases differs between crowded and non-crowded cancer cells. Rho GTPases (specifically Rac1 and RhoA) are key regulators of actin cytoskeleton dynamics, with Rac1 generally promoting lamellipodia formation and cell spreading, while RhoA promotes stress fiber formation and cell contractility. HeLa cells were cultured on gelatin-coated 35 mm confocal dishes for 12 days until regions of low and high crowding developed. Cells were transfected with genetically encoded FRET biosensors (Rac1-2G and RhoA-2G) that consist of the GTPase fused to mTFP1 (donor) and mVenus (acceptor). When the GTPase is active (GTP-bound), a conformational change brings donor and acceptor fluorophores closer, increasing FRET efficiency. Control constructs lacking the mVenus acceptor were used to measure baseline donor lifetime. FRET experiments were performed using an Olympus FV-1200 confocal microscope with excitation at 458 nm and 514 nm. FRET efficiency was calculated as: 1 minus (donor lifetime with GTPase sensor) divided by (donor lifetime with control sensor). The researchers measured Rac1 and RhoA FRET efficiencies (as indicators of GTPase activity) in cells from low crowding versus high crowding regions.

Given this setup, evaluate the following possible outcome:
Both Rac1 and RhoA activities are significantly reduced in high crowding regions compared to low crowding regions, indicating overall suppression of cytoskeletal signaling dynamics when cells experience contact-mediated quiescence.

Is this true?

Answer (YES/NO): NO